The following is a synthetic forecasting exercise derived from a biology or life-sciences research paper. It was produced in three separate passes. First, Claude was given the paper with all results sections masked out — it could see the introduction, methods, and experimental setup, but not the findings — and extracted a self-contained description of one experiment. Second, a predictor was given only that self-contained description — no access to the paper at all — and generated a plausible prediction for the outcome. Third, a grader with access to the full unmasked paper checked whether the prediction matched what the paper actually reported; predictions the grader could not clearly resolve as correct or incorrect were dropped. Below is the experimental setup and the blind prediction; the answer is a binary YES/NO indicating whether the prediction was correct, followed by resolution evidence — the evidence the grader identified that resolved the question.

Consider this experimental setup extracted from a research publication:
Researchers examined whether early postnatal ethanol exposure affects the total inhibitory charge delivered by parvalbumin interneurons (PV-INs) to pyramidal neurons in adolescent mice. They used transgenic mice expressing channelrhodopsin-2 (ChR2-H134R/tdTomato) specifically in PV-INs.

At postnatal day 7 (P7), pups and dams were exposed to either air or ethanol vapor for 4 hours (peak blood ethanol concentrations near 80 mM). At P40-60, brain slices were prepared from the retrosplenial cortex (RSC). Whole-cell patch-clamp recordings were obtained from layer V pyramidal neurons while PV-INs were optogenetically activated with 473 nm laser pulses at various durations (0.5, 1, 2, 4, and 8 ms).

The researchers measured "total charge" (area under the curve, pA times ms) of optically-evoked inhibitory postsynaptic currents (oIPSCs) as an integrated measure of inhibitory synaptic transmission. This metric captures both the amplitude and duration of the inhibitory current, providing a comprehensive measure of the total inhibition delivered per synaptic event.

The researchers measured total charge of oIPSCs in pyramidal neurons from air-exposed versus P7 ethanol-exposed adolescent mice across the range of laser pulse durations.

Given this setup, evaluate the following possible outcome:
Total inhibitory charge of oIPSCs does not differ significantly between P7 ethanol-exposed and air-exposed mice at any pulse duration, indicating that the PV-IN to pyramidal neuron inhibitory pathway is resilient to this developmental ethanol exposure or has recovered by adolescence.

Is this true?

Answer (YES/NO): NO